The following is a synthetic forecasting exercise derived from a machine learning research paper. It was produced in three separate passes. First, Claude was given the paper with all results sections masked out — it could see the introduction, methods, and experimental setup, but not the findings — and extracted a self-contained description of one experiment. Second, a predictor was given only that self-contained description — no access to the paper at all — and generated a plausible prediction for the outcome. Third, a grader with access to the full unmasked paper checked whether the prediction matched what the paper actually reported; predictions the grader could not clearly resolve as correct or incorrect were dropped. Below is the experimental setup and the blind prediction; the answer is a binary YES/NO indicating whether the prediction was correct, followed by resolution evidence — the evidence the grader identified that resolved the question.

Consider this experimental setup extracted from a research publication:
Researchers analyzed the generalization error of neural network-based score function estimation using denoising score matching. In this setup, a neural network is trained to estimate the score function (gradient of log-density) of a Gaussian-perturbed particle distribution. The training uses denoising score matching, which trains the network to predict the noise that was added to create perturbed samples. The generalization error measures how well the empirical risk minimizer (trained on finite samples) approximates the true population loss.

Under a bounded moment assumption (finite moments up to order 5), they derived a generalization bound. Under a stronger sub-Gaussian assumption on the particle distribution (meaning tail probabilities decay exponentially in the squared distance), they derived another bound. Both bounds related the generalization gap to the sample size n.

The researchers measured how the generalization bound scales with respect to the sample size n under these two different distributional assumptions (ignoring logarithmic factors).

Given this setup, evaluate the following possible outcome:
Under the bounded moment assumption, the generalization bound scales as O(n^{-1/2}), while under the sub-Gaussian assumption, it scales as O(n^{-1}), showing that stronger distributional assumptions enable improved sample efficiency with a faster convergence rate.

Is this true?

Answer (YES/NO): YES